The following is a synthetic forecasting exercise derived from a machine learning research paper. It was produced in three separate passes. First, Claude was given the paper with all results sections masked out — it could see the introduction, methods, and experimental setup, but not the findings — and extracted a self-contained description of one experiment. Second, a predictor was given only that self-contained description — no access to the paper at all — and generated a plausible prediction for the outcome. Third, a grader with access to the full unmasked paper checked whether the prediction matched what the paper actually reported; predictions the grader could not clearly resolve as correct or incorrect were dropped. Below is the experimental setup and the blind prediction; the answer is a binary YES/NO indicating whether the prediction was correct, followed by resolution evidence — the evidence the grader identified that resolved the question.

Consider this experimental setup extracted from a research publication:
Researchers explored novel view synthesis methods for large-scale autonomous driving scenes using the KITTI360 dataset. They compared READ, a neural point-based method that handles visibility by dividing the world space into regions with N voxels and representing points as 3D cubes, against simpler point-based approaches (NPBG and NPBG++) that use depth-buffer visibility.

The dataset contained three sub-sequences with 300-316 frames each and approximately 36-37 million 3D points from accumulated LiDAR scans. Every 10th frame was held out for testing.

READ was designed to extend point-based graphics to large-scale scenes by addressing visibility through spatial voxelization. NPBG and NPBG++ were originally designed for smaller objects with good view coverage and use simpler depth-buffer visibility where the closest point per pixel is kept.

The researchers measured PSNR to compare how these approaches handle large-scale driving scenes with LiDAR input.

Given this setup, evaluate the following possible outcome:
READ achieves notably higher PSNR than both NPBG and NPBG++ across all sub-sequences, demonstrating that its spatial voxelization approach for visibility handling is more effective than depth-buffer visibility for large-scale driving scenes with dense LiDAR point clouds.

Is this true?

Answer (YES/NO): NO